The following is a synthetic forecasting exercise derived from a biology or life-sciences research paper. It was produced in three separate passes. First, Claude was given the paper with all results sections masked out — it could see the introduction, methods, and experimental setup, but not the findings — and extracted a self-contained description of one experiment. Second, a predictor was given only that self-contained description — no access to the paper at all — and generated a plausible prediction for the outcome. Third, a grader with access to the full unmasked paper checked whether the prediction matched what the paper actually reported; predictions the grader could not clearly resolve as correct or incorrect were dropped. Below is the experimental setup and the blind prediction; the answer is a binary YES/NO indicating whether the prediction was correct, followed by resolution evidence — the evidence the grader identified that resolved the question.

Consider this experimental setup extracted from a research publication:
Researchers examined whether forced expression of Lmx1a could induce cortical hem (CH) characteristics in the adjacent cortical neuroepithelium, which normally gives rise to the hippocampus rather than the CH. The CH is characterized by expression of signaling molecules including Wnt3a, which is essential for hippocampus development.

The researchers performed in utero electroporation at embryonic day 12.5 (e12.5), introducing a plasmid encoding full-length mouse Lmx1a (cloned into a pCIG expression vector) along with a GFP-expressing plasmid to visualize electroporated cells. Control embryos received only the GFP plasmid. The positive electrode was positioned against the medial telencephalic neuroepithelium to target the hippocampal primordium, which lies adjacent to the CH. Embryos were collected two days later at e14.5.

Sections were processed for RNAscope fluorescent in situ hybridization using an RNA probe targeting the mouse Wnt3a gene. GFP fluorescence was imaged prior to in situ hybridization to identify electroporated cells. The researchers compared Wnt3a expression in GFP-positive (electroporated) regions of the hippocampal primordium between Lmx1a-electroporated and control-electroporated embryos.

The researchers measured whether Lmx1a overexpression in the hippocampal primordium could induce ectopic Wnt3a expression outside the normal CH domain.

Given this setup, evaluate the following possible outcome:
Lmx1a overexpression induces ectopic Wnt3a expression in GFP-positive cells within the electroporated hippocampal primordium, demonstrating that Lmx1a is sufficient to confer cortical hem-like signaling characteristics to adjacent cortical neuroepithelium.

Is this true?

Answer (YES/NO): YES